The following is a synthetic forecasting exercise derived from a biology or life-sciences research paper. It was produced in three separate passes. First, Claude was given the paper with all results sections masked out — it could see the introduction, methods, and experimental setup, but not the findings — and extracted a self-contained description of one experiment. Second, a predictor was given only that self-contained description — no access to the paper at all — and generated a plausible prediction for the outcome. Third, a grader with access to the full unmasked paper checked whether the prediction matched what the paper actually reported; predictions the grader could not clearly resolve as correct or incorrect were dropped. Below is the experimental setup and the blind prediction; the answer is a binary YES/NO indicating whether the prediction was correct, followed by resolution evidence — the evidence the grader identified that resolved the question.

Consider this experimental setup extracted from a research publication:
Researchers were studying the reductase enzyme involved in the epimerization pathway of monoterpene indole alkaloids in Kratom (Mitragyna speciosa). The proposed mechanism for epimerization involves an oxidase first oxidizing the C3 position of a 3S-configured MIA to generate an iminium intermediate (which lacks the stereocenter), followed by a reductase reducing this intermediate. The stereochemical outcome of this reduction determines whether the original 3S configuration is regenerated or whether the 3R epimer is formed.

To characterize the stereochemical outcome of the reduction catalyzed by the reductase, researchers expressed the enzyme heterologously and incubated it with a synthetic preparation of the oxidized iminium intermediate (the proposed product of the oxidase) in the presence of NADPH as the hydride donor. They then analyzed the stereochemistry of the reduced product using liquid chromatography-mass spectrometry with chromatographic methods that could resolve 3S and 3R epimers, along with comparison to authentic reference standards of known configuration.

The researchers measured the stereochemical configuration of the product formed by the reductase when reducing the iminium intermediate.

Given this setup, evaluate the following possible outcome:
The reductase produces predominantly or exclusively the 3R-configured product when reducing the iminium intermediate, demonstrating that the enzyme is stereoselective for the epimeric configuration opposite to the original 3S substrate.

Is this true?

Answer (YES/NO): YES